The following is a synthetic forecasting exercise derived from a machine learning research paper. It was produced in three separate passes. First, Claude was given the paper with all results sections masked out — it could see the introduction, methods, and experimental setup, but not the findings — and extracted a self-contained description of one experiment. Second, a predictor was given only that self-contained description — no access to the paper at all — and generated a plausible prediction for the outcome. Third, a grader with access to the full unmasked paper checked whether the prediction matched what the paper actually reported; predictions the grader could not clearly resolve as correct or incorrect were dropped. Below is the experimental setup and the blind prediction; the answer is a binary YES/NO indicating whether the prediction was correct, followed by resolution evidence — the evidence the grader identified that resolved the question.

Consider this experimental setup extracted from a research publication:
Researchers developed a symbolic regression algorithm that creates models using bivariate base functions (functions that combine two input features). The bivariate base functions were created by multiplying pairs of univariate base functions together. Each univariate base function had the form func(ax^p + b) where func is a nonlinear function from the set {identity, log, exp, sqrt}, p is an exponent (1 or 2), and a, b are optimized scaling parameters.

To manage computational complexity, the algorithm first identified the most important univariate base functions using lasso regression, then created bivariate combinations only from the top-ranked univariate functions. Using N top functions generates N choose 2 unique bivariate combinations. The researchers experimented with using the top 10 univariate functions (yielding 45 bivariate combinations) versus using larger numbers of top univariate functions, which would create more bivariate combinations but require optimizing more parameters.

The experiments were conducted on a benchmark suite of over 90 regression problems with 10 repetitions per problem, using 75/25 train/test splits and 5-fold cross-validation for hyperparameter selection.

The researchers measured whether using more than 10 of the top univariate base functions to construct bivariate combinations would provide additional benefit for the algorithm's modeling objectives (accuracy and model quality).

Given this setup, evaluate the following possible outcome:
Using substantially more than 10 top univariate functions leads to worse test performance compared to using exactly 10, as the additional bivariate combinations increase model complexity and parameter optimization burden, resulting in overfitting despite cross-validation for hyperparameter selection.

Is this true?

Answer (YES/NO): NO